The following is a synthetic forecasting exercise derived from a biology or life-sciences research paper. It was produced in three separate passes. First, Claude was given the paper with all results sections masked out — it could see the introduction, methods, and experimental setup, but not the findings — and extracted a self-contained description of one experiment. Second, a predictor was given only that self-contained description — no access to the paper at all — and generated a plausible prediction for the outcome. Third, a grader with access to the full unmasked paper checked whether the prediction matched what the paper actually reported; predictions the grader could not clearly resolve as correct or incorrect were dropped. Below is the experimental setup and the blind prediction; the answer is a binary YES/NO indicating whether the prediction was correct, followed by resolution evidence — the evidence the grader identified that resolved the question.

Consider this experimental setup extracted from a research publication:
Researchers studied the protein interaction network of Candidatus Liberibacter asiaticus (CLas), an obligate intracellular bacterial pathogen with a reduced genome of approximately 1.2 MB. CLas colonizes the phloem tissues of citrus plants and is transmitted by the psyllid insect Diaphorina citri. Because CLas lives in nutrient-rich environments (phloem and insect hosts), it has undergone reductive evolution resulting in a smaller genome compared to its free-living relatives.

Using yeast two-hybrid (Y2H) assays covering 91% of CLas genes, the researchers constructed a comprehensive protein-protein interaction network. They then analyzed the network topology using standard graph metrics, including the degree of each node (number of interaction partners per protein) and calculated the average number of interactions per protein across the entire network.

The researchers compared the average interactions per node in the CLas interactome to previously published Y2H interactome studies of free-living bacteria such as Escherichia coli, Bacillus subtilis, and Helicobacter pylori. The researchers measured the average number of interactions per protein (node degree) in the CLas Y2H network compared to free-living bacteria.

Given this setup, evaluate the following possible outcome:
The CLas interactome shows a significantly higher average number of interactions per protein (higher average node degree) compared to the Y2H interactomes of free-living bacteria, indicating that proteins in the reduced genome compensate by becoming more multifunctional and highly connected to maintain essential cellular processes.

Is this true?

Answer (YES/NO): YES